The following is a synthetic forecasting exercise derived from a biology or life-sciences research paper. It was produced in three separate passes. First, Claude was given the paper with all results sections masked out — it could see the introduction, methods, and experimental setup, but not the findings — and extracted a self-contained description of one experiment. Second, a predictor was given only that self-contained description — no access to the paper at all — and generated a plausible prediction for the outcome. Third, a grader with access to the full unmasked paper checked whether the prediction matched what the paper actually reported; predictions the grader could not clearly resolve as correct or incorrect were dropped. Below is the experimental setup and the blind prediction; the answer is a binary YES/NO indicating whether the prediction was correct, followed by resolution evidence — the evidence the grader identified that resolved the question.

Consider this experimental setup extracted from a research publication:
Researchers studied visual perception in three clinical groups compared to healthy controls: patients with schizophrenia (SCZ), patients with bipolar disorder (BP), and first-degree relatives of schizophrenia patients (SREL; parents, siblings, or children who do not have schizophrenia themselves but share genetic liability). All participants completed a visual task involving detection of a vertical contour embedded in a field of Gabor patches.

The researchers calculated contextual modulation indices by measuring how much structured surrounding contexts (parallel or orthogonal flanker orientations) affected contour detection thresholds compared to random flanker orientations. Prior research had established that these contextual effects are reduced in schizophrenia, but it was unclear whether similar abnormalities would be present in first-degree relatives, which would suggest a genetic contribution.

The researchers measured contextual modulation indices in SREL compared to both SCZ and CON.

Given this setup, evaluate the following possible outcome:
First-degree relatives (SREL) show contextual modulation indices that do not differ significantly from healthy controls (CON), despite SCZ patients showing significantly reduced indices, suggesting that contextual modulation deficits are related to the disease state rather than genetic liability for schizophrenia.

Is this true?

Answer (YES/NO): NO